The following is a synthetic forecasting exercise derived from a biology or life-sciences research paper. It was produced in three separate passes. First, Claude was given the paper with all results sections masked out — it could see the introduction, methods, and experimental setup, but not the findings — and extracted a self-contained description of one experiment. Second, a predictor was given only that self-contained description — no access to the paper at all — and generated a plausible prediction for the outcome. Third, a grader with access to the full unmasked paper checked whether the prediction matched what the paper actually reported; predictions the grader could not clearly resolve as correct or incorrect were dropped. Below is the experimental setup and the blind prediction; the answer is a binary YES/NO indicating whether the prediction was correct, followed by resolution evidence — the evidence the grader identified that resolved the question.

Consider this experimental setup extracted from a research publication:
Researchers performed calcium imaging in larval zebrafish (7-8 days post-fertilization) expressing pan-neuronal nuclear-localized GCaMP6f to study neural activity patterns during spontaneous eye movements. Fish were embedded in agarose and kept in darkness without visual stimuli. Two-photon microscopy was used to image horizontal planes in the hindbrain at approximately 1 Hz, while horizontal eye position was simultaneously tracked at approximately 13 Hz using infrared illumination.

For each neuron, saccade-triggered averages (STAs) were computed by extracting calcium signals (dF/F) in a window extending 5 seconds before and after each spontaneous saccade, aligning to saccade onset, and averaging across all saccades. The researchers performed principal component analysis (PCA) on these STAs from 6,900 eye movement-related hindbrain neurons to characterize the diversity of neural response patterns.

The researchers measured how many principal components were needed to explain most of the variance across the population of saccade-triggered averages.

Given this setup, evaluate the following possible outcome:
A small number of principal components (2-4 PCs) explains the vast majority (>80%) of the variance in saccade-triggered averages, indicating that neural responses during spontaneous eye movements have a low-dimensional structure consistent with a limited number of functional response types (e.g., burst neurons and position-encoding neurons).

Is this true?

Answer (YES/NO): YES